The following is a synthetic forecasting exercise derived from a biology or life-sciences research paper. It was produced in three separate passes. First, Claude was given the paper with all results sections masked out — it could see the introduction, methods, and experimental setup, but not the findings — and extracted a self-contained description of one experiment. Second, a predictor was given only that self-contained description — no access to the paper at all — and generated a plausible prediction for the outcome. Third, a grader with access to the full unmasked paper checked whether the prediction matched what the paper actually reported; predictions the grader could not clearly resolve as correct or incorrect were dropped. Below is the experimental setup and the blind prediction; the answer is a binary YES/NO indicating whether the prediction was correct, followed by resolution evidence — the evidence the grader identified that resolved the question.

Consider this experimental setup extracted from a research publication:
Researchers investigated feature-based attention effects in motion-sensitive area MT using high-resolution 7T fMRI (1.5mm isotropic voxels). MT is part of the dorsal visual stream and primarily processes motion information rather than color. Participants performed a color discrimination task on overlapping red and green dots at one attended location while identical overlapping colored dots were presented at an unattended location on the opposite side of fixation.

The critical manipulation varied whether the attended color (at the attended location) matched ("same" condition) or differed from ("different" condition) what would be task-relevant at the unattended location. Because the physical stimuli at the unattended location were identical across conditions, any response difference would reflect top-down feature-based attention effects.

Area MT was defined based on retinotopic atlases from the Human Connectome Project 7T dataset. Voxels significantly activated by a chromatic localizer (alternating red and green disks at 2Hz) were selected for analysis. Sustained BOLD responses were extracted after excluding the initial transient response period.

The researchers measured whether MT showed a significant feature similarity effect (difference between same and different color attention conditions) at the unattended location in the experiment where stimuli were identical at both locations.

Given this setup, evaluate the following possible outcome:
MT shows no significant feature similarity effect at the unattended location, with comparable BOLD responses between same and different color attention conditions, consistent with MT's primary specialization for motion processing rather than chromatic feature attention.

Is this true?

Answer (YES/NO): YES